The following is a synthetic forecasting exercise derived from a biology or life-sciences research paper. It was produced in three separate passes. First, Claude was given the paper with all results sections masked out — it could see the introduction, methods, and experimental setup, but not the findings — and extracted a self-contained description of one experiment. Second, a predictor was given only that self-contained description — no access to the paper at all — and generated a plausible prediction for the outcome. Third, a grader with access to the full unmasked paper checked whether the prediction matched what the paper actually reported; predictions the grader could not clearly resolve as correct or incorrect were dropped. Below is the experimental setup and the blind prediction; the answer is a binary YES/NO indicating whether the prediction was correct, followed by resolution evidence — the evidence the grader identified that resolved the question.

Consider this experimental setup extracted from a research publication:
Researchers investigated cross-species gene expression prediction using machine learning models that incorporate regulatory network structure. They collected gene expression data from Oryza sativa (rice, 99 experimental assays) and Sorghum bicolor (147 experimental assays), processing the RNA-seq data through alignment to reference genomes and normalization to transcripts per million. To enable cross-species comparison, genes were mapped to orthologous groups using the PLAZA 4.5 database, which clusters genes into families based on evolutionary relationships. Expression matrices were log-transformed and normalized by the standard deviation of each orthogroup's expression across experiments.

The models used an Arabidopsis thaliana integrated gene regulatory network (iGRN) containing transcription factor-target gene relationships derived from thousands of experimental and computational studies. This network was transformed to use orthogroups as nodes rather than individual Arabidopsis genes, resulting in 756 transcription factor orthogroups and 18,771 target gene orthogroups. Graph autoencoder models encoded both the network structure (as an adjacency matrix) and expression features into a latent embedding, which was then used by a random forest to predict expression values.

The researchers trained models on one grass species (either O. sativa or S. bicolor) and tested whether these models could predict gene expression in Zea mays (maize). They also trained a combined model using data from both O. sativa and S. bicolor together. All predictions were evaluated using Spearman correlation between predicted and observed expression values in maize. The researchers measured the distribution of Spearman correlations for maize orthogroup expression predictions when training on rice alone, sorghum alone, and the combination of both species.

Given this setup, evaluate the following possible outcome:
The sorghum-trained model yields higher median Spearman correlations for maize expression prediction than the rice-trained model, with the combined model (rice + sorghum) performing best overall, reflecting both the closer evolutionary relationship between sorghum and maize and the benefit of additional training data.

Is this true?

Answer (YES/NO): NO